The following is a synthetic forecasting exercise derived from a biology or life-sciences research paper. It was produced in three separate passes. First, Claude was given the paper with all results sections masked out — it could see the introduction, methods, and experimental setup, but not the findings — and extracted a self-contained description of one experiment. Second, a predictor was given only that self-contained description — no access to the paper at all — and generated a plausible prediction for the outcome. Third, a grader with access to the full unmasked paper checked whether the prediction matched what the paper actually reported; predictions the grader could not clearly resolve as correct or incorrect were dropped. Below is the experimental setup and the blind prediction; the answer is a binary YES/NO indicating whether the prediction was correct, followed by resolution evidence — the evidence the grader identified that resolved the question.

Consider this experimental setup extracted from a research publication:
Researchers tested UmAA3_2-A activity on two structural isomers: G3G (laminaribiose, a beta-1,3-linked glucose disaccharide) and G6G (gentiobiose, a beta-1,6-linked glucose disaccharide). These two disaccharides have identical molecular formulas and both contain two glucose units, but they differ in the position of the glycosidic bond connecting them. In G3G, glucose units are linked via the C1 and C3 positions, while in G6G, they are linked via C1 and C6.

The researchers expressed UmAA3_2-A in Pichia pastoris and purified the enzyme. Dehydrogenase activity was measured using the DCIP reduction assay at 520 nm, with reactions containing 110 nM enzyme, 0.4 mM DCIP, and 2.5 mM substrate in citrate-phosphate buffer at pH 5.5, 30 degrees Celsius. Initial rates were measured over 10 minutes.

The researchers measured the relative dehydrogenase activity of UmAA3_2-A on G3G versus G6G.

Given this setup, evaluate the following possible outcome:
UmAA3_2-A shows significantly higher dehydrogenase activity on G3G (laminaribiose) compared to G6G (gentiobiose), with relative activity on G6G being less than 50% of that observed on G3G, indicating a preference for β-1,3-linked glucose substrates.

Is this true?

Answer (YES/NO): NO